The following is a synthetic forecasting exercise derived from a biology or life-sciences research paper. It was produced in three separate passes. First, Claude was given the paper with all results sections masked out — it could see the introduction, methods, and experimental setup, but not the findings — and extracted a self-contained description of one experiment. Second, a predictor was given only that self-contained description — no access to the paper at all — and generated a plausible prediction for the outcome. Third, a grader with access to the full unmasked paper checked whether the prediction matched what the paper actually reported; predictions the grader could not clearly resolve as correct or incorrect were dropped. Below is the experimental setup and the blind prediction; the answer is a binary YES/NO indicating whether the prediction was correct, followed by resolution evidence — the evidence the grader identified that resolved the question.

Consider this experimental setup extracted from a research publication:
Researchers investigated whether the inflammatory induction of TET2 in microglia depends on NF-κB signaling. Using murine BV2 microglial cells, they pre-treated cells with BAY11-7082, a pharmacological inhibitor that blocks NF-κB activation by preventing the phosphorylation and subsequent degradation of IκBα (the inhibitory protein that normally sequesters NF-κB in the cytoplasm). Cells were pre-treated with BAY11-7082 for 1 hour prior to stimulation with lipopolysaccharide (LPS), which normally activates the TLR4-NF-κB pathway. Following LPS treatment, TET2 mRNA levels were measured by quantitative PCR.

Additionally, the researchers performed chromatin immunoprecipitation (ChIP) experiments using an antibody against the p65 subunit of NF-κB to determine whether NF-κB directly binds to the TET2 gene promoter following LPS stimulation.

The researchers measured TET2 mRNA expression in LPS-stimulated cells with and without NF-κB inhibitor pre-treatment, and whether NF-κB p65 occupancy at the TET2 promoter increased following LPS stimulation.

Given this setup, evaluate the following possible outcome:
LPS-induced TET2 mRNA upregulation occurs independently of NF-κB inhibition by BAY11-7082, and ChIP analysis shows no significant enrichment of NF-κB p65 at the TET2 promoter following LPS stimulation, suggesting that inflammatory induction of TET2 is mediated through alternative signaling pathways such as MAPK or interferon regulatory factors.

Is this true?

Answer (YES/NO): NO